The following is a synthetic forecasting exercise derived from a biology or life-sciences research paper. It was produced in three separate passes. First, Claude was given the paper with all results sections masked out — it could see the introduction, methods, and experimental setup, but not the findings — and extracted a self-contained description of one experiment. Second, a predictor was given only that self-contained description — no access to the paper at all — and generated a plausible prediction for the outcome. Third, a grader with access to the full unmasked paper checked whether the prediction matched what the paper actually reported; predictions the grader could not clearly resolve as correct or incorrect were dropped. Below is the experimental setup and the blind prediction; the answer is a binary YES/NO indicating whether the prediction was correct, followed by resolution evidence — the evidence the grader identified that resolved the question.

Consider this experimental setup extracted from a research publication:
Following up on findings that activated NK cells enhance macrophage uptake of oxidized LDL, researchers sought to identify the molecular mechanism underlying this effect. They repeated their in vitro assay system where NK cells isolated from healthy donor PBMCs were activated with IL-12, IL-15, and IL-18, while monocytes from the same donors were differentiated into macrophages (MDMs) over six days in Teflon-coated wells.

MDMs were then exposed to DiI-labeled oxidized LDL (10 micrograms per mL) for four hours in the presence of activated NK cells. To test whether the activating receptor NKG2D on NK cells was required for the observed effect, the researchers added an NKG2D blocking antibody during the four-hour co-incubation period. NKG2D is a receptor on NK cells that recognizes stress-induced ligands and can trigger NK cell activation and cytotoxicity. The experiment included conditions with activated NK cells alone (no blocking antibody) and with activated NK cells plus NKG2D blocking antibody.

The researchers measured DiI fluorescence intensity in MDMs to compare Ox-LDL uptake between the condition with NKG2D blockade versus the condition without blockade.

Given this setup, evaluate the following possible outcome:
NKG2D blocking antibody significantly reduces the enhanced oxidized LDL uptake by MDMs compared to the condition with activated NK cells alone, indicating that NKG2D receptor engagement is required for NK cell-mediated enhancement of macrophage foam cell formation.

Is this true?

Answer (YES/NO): YES